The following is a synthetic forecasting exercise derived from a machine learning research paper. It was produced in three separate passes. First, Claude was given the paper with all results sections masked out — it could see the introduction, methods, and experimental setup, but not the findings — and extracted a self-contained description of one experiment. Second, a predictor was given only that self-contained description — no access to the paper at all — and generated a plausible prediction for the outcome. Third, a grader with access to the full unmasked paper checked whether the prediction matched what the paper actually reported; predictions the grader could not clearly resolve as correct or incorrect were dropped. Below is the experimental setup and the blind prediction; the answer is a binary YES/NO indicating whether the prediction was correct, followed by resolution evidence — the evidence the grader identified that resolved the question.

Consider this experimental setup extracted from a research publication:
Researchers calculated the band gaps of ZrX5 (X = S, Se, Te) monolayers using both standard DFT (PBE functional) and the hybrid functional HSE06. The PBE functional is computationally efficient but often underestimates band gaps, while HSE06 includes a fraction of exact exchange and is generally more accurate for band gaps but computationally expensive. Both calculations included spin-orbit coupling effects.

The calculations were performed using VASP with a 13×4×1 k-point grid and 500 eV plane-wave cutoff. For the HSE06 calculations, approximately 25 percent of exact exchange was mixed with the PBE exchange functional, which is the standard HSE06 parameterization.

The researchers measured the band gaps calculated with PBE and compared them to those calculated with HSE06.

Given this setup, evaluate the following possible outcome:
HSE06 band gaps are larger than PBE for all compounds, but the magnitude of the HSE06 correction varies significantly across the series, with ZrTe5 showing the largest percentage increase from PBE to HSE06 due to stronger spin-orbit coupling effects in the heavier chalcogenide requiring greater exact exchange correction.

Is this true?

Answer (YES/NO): NO